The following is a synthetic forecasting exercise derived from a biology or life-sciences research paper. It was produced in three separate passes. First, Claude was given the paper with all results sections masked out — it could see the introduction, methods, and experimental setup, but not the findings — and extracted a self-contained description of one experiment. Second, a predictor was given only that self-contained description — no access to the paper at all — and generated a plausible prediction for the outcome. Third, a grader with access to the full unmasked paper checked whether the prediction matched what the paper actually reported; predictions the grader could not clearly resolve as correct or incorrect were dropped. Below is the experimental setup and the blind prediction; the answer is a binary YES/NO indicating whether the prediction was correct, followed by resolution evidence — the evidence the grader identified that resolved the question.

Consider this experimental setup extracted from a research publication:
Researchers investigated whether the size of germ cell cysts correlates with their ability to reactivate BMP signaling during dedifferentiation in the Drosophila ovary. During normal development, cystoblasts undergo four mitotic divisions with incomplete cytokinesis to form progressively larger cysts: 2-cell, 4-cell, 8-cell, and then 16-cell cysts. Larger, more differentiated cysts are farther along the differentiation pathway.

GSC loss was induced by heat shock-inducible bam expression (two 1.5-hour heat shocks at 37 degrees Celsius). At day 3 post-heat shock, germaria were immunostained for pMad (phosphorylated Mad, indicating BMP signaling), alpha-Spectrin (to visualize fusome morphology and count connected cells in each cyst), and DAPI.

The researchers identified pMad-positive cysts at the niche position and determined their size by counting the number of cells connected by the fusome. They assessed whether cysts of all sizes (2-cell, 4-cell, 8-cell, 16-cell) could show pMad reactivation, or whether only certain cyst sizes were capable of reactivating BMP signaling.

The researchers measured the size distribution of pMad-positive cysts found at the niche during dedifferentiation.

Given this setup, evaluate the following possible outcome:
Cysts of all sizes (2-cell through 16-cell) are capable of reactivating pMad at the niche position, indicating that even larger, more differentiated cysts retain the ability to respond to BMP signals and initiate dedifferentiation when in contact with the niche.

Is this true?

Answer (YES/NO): NO